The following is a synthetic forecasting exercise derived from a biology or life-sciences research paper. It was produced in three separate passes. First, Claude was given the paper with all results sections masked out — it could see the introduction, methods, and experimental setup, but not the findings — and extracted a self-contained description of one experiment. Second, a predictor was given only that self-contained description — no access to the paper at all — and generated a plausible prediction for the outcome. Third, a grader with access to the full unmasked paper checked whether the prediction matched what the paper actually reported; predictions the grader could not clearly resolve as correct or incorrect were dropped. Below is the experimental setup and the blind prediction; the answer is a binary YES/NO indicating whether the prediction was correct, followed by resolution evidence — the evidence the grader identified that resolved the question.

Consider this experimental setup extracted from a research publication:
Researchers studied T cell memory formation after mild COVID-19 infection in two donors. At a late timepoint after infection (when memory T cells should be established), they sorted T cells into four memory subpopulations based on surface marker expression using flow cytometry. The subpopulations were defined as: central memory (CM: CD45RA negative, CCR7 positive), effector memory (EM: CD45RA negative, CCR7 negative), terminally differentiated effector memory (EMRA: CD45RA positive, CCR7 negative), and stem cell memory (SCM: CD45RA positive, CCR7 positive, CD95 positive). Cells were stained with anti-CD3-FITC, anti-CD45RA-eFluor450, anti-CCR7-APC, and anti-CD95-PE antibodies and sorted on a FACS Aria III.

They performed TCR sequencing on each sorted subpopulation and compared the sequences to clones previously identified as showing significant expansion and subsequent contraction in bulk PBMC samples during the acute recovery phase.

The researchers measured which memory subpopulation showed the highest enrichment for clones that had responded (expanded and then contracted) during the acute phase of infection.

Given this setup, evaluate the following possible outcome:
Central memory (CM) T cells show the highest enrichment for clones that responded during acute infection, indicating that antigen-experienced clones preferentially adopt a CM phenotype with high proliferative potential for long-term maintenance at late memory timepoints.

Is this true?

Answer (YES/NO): NO